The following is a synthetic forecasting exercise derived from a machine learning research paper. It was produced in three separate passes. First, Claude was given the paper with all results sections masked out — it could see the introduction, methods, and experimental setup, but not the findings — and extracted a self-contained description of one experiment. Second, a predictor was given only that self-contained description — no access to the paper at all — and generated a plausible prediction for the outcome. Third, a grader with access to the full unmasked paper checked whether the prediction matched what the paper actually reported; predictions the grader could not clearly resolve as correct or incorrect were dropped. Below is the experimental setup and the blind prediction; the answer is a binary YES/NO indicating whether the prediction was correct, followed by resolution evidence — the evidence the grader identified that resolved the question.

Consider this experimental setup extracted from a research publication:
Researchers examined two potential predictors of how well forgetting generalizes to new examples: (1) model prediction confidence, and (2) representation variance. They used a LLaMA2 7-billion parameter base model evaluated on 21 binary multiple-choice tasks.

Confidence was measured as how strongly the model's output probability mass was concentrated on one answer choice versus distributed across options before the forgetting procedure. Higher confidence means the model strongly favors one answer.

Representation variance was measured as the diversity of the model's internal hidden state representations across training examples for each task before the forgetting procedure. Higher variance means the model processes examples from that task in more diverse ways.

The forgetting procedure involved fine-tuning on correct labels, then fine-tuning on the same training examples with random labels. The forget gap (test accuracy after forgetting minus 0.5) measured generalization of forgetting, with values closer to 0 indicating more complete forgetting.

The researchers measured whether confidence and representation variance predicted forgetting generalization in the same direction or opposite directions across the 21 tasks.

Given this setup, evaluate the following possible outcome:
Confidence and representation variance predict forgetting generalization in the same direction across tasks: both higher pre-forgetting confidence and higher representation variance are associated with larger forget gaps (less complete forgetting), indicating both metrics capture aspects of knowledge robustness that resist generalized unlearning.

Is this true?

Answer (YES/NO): YES